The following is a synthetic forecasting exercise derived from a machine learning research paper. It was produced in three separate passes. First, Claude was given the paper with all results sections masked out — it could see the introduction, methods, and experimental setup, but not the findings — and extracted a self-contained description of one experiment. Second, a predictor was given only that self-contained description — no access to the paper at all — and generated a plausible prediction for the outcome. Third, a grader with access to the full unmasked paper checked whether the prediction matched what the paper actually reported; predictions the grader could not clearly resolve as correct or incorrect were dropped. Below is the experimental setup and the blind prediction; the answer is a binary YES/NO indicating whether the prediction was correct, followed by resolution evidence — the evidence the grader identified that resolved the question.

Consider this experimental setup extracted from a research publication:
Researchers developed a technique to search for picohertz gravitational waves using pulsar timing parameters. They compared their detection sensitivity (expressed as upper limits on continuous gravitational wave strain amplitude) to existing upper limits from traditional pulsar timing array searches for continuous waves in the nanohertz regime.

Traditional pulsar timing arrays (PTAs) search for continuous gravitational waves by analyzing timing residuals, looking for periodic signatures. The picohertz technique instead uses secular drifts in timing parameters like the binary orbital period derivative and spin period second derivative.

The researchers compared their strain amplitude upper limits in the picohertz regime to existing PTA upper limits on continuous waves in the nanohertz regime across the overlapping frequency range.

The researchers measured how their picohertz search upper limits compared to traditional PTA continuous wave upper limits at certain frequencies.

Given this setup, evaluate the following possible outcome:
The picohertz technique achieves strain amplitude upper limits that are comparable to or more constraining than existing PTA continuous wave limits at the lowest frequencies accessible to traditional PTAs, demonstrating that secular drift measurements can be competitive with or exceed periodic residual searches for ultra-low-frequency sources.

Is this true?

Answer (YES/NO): YES